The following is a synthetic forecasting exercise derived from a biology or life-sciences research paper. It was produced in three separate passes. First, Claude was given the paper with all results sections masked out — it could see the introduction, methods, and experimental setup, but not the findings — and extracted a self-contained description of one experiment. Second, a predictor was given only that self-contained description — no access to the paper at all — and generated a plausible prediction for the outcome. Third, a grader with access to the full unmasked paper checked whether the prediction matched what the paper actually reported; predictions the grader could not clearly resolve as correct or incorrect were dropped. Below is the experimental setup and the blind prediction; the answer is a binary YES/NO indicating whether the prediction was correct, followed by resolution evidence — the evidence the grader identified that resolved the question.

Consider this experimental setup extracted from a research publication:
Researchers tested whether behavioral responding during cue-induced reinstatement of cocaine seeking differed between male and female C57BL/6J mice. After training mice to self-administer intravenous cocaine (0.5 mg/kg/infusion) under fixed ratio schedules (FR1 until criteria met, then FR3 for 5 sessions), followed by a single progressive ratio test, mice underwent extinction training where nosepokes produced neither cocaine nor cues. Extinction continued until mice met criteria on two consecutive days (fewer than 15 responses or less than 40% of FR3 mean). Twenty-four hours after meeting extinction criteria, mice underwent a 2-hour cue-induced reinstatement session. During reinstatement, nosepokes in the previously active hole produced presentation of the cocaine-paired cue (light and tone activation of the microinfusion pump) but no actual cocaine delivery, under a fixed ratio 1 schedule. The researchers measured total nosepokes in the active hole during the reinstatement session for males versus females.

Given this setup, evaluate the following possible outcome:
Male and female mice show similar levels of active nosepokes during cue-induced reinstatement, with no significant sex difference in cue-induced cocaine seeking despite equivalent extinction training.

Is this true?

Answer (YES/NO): YES